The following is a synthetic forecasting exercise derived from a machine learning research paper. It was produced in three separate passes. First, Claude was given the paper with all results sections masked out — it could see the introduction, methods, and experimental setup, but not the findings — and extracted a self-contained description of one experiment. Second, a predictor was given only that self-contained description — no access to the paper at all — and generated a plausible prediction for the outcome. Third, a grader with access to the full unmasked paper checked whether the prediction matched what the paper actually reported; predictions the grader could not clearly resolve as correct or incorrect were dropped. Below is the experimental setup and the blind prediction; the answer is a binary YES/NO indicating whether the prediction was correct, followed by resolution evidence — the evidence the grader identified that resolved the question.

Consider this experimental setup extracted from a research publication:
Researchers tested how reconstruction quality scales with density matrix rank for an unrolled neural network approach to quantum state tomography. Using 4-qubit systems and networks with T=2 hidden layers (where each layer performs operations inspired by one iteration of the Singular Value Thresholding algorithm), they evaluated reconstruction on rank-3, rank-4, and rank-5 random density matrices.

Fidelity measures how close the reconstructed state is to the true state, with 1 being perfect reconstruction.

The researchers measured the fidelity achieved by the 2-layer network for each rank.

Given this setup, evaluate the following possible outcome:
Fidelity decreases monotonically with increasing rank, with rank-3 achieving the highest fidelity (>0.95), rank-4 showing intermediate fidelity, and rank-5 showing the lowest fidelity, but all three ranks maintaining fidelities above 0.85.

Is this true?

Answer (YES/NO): NO